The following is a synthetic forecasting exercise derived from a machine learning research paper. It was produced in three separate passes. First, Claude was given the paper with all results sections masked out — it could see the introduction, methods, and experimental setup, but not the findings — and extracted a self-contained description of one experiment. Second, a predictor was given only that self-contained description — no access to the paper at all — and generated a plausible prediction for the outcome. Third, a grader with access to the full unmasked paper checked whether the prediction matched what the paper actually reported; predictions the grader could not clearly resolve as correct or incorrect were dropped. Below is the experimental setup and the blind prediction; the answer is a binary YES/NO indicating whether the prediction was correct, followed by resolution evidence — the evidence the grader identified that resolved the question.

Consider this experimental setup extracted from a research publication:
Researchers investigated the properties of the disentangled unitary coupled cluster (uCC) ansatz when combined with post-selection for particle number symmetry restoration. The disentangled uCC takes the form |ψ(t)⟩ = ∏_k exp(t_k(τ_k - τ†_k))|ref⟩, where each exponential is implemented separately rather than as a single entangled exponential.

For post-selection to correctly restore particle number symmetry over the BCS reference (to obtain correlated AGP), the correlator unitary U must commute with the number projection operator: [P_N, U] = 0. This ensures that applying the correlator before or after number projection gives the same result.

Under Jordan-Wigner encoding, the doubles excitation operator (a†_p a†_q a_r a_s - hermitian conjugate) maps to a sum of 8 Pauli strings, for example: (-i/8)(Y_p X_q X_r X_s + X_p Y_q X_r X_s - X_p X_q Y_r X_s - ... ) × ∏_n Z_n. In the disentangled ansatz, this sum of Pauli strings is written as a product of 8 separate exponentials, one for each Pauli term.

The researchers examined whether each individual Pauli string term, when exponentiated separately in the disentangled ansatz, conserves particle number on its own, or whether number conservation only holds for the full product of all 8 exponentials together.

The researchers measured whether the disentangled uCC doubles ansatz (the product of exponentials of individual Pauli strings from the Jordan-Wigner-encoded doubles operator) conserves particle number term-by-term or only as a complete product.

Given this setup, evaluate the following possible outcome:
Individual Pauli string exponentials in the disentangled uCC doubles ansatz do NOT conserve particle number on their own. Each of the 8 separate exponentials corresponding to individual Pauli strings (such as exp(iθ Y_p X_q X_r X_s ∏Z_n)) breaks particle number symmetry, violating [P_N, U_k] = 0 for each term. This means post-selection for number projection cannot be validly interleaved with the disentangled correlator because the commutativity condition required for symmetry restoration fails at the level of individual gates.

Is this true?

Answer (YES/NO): NO